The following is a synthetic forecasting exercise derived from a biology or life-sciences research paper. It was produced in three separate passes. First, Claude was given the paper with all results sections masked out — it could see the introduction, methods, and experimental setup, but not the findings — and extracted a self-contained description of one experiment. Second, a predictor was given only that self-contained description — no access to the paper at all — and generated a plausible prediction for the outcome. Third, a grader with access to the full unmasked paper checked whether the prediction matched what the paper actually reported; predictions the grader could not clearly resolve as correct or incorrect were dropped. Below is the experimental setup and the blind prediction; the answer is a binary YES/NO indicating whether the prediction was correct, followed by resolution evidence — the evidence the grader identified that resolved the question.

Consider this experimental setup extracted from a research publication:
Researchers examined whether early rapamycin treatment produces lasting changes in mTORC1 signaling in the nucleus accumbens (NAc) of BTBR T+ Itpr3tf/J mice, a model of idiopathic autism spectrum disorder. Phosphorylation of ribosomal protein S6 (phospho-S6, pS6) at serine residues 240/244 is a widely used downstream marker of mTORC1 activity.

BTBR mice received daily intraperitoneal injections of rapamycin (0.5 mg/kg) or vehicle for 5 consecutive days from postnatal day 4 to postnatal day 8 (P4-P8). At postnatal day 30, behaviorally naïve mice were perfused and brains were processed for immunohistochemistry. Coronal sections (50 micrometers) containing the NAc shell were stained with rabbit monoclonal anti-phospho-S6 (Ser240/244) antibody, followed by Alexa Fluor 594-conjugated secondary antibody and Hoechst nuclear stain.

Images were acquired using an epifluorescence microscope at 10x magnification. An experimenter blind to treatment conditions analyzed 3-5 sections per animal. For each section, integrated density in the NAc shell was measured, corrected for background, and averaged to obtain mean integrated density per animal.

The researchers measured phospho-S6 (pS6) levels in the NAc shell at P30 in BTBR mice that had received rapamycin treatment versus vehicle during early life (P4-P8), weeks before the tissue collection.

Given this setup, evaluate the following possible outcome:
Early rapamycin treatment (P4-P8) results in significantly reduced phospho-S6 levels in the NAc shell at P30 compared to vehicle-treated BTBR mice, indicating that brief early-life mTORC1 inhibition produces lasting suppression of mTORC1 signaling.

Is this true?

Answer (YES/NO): YES